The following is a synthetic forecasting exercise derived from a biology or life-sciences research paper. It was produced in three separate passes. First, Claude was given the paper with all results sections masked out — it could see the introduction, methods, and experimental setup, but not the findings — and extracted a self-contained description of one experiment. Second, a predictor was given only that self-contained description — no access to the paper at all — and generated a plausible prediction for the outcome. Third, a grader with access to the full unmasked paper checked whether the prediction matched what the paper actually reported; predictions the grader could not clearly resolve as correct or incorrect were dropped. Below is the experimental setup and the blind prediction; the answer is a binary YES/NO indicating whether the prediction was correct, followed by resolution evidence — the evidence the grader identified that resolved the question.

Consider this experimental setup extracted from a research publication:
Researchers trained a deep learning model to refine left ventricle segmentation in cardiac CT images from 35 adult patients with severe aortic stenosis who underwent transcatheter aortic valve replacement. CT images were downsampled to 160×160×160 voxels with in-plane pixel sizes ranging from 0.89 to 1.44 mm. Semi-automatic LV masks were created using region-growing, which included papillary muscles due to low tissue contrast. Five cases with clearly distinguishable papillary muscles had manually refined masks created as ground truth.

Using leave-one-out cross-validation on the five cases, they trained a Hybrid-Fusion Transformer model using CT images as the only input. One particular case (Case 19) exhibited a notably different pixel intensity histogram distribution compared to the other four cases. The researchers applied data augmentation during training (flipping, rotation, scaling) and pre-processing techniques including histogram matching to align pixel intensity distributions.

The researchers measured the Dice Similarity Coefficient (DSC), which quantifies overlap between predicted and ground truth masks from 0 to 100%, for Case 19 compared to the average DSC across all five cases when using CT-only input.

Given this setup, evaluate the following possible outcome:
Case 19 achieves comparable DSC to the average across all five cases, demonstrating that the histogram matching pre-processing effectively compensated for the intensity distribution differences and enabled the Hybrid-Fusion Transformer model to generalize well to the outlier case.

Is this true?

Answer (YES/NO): NO